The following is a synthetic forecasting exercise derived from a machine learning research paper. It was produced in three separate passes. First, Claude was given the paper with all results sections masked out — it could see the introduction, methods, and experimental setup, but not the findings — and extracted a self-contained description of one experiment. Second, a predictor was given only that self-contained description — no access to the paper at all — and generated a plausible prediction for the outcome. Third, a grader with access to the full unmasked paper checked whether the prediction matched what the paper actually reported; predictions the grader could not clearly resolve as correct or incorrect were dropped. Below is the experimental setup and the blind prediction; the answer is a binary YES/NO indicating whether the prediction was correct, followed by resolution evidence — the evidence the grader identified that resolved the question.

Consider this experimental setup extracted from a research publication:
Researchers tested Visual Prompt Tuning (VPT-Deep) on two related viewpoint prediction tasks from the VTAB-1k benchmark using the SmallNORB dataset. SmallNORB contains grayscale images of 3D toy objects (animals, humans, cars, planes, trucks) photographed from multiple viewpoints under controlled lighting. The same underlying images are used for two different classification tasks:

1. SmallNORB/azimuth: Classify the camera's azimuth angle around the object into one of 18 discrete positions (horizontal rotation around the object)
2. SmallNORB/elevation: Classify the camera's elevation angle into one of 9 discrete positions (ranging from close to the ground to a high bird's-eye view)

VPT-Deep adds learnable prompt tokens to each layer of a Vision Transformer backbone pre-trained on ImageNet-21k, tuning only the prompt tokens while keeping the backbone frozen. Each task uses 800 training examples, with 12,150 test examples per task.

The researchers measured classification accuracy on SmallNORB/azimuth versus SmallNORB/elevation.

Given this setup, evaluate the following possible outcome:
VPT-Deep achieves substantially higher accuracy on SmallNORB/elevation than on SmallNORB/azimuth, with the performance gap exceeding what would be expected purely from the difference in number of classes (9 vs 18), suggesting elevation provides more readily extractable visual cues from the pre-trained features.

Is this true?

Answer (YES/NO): NO